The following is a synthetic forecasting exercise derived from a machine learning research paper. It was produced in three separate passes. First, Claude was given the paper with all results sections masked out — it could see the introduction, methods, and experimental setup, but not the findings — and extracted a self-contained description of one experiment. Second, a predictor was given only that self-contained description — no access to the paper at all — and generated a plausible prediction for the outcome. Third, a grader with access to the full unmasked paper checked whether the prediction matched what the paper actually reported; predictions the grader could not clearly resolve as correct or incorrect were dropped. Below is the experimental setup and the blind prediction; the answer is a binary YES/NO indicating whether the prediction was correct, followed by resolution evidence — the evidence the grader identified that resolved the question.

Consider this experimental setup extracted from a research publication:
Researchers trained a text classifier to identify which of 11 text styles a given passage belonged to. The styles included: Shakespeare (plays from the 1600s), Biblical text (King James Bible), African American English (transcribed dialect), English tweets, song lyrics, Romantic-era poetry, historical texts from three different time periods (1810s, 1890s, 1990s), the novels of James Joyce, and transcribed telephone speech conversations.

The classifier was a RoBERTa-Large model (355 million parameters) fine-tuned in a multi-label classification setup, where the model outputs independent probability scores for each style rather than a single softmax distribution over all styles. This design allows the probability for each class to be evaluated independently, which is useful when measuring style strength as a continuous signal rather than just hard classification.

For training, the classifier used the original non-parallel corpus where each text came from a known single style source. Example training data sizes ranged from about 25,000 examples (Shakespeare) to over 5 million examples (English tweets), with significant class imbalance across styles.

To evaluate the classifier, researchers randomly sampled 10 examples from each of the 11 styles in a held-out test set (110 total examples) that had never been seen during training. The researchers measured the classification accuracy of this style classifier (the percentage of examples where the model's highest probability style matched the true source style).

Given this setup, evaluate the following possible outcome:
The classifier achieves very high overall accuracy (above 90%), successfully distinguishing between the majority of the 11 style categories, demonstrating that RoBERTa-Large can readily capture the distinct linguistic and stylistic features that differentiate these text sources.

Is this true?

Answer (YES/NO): NO